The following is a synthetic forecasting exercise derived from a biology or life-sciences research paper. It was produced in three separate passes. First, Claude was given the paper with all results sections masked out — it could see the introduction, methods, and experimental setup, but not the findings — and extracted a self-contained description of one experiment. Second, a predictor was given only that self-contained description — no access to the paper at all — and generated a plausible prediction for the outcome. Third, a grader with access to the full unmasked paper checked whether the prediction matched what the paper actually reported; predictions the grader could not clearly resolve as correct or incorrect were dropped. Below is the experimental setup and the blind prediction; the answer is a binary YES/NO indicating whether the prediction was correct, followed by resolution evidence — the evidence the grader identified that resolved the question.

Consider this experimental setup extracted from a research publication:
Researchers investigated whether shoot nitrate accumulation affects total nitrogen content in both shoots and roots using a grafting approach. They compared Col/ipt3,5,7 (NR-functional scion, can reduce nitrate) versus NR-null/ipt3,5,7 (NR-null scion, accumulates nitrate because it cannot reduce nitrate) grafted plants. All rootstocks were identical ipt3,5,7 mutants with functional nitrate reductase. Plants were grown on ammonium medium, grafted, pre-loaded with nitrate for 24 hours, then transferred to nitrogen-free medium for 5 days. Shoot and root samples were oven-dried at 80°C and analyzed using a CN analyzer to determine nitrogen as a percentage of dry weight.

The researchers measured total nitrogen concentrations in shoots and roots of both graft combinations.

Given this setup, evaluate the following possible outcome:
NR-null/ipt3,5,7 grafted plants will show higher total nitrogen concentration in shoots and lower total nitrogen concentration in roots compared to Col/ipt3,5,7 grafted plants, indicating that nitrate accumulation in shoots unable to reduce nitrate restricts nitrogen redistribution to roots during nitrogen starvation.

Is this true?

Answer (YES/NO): NO